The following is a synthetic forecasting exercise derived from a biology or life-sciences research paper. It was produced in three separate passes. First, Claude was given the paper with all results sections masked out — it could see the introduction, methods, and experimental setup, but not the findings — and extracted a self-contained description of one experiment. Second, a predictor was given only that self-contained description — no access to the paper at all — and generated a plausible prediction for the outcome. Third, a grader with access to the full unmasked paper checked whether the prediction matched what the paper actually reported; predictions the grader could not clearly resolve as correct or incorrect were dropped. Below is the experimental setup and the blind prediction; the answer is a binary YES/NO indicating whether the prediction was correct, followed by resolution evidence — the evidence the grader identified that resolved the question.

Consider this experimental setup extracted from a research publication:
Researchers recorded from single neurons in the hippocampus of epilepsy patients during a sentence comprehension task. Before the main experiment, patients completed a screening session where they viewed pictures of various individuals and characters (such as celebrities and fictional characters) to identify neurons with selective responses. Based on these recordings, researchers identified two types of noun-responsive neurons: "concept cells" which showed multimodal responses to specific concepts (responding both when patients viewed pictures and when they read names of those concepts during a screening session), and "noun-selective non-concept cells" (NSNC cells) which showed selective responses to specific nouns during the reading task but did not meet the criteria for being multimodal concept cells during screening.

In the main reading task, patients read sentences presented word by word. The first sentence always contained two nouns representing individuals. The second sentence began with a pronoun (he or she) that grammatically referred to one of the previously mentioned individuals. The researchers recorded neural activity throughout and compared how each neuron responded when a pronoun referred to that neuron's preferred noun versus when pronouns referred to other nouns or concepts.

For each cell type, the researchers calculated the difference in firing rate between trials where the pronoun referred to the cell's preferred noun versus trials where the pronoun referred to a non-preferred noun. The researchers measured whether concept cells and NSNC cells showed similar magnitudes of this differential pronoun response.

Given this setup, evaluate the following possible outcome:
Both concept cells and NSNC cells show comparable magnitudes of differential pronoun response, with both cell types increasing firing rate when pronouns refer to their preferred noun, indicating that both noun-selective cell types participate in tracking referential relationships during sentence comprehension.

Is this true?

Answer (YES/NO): NO